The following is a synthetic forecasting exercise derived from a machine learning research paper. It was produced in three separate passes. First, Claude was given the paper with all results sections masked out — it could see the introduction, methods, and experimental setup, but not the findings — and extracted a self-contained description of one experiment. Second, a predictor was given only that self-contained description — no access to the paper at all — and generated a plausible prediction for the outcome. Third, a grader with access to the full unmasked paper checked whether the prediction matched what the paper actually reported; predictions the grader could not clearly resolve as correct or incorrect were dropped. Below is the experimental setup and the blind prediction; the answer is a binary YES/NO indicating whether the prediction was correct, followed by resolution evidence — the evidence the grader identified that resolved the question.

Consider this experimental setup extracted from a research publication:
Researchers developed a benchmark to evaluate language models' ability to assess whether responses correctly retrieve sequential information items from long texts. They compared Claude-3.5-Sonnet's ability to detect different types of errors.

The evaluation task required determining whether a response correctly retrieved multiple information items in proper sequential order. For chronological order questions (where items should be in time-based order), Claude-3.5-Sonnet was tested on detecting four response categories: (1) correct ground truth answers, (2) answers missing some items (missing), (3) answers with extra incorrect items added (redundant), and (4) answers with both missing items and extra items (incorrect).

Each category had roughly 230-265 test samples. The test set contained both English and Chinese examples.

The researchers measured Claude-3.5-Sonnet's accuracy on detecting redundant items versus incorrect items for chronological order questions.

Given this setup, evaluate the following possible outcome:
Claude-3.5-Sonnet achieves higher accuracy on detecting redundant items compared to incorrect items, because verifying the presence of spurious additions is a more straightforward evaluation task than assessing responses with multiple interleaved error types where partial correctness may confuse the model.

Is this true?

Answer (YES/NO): NO